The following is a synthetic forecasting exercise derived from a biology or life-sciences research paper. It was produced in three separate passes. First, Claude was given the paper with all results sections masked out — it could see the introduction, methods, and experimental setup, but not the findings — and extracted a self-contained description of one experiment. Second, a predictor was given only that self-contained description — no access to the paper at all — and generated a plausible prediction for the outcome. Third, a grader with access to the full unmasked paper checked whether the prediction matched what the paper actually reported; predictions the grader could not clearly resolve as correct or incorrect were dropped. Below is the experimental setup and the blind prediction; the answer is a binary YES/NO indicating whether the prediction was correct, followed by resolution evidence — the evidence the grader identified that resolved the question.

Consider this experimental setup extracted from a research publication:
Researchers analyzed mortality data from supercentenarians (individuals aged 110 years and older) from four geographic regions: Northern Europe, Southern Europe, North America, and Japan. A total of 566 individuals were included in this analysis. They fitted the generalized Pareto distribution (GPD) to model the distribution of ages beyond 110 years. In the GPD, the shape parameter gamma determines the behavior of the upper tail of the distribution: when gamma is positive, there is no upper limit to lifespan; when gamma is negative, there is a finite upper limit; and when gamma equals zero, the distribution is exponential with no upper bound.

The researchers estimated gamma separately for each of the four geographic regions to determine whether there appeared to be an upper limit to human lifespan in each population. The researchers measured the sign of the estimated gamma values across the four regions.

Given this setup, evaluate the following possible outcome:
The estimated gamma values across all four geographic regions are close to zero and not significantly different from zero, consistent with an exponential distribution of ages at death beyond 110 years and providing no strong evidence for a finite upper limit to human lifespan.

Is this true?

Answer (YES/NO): NO